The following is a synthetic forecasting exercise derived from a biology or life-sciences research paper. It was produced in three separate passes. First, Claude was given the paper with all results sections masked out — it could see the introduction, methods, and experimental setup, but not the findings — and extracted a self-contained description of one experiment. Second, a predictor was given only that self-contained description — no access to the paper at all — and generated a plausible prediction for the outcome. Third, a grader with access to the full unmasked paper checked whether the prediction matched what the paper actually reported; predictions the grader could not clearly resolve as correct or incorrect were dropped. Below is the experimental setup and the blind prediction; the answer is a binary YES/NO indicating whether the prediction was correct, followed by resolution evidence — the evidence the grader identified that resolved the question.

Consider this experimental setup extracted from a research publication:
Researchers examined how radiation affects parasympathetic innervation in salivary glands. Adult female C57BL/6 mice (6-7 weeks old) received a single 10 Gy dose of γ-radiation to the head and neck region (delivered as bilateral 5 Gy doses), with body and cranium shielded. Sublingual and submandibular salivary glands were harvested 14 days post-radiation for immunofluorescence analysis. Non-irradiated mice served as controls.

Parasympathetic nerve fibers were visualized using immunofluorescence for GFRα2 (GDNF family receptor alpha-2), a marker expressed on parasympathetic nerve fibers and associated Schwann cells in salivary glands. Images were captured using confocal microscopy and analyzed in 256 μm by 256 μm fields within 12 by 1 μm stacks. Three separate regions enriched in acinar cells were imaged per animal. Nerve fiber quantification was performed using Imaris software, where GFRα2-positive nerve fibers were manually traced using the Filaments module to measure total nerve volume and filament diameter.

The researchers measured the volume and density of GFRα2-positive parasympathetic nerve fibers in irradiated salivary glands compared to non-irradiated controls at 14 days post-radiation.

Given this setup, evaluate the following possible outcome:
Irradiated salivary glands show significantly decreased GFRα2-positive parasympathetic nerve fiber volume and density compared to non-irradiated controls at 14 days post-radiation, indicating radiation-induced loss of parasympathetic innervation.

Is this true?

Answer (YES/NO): NO